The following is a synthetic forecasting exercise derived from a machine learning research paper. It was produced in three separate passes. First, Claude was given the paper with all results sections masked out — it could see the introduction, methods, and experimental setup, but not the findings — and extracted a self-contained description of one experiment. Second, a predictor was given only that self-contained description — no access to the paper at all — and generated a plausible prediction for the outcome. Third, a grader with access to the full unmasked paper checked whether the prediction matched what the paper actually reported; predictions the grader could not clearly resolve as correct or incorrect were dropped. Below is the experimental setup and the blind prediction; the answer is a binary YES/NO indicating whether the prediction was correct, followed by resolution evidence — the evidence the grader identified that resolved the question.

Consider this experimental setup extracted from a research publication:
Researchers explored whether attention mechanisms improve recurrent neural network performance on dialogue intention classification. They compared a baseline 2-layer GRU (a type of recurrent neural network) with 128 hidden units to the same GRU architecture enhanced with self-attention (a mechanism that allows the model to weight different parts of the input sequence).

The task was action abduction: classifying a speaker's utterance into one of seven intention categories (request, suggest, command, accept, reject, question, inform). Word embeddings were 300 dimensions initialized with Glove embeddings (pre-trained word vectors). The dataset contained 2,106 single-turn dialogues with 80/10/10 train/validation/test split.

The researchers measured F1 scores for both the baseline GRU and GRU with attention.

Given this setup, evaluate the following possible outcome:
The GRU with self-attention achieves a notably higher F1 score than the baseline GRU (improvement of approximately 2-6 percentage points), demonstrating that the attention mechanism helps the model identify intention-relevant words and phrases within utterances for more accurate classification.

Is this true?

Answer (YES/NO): NO